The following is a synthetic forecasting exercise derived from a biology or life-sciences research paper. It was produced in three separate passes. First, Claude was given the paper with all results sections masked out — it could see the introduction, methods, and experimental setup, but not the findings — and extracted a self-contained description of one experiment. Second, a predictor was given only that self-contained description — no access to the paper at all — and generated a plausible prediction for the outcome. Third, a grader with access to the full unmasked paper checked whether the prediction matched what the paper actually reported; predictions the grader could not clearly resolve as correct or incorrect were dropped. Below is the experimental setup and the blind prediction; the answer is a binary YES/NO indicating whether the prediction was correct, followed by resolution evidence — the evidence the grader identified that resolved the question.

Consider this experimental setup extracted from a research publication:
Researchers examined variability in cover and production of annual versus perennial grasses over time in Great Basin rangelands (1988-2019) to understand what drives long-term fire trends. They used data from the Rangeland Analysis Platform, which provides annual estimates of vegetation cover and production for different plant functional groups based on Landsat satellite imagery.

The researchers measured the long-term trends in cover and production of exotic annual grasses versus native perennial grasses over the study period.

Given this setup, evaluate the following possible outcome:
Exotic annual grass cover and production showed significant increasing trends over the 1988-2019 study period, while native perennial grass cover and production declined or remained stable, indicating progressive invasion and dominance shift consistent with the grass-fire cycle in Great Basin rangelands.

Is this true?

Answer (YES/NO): YES